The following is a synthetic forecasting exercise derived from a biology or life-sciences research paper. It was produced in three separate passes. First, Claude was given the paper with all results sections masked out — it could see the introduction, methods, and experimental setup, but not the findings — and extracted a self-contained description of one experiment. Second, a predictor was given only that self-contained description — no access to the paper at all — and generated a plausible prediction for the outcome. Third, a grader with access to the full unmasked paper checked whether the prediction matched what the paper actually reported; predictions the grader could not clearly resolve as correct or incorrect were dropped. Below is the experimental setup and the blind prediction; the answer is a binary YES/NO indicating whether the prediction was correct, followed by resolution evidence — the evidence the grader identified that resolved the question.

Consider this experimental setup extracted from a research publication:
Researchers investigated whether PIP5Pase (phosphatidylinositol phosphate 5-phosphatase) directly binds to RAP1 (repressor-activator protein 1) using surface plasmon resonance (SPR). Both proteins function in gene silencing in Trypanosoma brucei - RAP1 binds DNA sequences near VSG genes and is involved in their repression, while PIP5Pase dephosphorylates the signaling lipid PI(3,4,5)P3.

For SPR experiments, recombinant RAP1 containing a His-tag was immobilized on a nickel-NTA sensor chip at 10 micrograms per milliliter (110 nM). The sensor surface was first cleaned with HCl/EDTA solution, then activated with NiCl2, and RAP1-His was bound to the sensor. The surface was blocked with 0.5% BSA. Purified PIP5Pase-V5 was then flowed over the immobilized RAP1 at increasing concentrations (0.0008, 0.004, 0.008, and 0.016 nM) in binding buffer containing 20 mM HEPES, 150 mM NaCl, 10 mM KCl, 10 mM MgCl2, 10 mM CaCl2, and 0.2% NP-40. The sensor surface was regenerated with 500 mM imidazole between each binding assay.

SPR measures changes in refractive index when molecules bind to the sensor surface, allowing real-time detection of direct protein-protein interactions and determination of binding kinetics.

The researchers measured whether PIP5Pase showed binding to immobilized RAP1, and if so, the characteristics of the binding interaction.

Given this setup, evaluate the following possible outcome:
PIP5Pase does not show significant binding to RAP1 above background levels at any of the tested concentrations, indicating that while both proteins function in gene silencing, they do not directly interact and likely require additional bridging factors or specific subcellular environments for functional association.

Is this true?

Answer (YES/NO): NO